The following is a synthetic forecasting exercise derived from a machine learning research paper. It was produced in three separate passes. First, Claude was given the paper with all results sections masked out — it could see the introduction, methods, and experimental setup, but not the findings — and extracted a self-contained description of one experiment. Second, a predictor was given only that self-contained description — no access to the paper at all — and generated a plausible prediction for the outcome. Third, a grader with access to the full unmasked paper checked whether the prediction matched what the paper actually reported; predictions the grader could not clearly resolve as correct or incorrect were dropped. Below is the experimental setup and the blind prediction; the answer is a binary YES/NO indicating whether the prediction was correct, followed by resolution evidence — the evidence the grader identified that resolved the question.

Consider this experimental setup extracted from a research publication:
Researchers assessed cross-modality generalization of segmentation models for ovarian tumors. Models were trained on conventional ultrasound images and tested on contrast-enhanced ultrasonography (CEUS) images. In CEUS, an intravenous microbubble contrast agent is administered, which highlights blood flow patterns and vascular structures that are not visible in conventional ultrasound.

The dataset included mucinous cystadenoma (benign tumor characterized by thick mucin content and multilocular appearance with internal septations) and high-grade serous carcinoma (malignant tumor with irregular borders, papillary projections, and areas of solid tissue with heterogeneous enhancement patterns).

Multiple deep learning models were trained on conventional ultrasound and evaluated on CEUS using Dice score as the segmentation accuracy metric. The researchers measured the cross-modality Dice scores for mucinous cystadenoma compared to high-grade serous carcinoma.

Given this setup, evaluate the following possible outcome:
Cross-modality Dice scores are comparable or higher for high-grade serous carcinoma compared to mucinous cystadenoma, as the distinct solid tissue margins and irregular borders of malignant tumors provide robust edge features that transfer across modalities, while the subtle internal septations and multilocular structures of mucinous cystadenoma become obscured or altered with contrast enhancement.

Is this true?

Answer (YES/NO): NO